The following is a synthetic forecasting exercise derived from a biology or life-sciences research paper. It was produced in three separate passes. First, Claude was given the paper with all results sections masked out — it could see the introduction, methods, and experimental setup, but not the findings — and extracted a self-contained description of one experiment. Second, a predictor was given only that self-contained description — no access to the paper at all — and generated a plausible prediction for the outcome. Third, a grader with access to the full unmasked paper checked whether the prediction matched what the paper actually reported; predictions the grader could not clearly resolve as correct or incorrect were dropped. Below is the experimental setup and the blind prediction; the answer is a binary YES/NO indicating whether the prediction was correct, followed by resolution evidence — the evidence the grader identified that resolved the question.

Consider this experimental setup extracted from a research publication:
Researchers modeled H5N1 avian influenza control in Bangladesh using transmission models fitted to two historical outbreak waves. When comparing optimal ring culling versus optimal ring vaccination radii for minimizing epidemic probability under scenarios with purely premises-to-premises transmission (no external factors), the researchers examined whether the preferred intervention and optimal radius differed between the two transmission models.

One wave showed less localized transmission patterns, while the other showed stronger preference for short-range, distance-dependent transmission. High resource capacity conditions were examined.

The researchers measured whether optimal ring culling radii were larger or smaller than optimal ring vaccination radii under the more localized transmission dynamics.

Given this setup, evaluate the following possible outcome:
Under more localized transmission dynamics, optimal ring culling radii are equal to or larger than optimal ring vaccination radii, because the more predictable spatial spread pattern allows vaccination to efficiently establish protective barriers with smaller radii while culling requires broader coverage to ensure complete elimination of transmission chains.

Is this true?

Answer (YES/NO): YES